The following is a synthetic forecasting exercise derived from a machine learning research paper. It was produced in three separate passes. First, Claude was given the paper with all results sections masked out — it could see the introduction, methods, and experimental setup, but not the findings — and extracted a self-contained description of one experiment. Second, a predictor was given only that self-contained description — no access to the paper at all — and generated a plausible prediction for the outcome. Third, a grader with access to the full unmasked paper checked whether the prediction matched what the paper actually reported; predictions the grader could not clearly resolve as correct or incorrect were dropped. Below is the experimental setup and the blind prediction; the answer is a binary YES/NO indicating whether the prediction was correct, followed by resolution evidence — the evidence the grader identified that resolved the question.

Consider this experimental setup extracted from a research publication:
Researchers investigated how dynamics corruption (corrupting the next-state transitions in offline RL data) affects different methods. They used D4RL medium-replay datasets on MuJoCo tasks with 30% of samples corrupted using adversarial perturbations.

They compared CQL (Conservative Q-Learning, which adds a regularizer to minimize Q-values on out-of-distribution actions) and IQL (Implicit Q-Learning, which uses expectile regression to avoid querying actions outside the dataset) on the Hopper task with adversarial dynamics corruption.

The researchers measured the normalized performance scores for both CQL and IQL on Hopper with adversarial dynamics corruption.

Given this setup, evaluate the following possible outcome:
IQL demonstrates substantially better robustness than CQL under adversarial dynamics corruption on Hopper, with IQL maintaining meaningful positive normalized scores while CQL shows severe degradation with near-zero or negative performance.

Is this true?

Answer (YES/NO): NO